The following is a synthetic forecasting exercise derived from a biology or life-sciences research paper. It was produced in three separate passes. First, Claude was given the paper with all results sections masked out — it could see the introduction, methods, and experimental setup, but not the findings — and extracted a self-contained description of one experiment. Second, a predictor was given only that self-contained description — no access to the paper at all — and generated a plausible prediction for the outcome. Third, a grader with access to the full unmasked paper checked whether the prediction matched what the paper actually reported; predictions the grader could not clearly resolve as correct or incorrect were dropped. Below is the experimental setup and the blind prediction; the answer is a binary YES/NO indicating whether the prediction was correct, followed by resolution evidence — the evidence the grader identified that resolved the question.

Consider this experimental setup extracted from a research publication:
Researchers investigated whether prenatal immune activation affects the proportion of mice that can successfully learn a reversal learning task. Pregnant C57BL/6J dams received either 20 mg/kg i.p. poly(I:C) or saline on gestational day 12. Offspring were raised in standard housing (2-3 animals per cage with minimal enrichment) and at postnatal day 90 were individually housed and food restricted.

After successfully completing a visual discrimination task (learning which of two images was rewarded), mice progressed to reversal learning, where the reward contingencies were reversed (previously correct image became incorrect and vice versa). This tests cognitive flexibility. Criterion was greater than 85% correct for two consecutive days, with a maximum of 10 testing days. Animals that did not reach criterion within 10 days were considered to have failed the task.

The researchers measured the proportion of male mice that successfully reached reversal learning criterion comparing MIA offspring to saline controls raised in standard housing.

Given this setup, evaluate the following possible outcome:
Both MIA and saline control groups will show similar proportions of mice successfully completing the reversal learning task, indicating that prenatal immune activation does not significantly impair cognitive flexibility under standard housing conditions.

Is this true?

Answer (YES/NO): YES